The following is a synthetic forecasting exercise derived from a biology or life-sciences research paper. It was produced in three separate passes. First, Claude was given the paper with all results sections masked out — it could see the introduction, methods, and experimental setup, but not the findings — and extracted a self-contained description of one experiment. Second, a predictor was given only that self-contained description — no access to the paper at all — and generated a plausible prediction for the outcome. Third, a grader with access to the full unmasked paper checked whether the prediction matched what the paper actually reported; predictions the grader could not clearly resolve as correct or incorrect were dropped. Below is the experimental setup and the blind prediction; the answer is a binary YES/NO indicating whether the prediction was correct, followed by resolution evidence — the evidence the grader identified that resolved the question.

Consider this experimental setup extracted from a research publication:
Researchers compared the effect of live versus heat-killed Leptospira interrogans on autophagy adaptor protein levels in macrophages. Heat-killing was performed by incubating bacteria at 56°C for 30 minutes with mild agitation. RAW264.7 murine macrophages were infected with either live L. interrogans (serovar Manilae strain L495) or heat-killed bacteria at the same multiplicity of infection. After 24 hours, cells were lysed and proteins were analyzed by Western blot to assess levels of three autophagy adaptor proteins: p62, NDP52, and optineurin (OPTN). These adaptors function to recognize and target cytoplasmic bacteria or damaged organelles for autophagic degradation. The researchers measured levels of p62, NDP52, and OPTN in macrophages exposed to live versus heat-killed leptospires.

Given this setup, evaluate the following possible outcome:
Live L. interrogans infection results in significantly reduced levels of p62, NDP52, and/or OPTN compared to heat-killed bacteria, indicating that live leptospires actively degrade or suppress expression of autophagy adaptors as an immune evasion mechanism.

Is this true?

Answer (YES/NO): NO